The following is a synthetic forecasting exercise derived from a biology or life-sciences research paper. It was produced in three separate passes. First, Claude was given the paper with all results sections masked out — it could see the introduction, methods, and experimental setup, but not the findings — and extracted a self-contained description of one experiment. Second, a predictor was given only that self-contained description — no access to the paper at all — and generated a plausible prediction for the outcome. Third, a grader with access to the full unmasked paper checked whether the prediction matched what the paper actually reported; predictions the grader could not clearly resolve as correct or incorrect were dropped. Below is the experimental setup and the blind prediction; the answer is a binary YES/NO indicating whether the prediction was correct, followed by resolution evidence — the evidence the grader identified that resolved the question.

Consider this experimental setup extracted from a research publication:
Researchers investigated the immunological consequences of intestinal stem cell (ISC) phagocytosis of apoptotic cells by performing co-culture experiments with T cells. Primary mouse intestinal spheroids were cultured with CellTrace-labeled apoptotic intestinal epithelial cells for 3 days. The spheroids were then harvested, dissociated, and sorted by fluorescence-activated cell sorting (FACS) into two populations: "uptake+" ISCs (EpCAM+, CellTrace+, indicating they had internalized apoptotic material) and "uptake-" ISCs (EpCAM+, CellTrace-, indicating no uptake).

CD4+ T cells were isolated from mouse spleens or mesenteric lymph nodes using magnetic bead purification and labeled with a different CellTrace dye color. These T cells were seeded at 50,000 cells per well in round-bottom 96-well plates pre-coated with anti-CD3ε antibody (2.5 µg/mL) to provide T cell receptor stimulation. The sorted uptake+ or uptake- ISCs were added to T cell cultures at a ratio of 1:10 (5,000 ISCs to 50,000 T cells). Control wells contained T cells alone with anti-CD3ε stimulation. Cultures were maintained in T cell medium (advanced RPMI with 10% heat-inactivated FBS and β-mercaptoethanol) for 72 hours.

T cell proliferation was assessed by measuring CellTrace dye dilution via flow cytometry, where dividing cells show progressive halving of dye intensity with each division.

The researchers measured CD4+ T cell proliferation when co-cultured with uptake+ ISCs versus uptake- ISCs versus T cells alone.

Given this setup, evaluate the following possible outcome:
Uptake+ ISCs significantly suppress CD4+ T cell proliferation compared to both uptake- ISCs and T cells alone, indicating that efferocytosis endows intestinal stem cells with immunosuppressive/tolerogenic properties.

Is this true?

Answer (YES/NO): NO